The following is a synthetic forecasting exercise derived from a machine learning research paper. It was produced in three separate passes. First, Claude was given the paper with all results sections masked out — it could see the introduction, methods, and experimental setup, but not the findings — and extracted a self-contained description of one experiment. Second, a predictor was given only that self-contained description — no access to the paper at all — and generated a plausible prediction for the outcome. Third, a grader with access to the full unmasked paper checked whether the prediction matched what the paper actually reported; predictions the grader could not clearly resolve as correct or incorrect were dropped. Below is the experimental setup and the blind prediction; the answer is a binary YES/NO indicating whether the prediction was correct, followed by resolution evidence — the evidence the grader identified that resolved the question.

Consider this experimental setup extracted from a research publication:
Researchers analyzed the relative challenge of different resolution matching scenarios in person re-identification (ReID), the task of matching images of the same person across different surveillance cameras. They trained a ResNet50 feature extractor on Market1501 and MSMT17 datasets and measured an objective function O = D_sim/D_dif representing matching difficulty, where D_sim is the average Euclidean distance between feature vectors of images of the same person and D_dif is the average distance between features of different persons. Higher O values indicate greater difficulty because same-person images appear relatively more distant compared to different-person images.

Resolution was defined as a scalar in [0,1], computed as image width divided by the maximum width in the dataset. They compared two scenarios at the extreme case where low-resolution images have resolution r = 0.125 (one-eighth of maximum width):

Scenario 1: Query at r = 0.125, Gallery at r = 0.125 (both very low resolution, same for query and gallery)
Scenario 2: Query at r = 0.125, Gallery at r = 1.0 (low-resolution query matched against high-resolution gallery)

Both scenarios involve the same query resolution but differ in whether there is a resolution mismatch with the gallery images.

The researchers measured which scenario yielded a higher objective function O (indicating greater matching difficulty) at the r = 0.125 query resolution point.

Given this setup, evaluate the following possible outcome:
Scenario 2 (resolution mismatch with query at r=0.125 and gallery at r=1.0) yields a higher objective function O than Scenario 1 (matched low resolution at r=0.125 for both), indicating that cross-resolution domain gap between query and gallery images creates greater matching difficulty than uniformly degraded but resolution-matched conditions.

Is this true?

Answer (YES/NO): YES